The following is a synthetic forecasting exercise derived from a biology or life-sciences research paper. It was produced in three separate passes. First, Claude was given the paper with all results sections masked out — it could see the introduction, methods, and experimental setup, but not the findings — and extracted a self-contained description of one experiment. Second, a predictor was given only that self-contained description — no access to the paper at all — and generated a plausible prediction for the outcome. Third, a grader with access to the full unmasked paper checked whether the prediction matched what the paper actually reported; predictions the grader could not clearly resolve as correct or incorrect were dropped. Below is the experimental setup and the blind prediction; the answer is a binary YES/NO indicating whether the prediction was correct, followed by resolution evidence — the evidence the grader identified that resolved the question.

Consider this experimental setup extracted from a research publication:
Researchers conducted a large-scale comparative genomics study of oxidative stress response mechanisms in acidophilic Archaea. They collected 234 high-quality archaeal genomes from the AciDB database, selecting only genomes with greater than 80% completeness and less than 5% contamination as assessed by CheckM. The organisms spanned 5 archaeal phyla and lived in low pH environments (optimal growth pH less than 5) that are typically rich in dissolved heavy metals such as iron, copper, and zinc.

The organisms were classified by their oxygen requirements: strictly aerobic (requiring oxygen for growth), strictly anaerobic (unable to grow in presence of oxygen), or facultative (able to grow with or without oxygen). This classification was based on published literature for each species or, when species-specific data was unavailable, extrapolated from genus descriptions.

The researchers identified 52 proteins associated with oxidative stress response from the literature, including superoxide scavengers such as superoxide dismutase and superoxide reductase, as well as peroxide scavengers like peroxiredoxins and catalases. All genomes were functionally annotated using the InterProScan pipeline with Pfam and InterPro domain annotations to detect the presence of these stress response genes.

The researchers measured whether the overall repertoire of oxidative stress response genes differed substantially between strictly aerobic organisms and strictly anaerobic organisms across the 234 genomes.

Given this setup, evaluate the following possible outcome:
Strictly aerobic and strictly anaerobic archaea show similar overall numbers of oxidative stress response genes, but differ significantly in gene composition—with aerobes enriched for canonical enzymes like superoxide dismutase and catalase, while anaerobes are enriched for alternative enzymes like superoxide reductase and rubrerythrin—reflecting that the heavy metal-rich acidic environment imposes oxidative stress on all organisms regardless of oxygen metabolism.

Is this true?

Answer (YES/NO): NO